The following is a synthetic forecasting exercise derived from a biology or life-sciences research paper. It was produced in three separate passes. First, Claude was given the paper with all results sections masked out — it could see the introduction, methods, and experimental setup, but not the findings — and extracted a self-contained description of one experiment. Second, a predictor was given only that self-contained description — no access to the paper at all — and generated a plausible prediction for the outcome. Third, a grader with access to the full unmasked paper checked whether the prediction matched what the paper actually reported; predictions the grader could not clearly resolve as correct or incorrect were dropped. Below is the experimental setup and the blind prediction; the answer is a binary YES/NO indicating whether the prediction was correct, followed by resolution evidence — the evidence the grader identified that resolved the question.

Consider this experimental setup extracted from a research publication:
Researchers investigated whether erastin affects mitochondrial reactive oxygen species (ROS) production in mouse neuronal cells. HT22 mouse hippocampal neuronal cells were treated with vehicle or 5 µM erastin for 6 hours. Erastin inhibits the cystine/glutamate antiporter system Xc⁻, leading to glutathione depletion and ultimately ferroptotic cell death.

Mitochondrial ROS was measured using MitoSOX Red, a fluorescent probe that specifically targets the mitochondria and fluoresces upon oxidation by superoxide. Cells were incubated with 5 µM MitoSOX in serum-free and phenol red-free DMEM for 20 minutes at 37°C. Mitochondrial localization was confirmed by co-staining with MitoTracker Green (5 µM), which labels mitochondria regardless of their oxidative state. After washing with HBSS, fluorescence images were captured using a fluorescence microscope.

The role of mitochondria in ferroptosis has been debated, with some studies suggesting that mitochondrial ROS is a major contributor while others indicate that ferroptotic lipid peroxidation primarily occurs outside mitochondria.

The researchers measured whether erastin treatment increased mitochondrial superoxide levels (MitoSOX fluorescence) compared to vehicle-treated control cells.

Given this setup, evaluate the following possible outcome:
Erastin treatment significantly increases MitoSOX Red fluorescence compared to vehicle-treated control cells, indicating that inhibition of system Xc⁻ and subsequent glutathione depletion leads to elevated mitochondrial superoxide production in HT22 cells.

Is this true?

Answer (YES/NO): YES